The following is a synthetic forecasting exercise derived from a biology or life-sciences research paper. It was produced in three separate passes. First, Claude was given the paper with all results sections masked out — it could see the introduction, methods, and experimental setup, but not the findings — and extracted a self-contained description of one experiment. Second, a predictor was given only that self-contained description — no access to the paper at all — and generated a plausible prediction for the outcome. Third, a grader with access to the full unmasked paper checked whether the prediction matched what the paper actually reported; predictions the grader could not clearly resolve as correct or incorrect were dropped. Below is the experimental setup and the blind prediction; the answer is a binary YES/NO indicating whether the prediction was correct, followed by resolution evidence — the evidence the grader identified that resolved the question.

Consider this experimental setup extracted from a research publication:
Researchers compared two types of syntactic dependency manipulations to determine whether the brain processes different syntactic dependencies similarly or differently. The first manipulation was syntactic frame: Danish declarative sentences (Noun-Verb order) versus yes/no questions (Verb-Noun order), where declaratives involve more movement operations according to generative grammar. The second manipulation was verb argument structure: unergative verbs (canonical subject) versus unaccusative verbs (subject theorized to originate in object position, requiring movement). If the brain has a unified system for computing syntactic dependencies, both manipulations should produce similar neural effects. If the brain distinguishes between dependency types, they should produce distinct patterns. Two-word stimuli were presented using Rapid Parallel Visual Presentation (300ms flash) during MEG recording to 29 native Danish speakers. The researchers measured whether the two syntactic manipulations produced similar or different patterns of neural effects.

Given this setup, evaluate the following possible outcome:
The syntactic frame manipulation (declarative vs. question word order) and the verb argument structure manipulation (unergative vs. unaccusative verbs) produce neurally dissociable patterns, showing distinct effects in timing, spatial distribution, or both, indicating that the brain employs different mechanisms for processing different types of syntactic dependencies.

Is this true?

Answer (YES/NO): NO